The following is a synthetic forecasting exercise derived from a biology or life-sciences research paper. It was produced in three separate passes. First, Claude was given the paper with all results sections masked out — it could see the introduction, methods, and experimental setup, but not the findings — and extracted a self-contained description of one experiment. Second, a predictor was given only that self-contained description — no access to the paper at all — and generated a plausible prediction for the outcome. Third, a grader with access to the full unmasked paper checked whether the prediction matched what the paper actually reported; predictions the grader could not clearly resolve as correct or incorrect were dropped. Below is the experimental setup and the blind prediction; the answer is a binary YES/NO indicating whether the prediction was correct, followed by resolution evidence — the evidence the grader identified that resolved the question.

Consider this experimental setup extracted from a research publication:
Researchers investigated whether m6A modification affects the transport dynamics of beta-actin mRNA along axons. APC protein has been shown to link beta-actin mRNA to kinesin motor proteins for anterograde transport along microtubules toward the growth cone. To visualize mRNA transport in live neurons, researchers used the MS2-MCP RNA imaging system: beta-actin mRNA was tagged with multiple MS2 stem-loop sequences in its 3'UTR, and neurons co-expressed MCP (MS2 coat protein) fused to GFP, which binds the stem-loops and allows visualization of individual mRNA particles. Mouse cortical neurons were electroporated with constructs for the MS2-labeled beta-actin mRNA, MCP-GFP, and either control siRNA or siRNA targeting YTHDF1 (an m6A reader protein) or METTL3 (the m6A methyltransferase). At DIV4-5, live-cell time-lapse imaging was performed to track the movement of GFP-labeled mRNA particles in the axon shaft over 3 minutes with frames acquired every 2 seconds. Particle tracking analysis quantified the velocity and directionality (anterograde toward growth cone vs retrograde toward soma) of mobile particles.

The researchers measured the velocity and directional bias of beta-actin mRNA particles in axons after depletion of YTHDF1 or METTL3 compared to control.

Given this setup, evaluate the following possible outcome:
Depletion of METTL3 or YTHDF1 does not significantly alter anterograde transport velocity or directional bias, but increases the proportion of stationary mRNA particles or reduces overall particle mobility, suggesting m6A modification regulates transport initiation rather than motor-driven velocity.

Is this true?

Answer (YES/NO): NO